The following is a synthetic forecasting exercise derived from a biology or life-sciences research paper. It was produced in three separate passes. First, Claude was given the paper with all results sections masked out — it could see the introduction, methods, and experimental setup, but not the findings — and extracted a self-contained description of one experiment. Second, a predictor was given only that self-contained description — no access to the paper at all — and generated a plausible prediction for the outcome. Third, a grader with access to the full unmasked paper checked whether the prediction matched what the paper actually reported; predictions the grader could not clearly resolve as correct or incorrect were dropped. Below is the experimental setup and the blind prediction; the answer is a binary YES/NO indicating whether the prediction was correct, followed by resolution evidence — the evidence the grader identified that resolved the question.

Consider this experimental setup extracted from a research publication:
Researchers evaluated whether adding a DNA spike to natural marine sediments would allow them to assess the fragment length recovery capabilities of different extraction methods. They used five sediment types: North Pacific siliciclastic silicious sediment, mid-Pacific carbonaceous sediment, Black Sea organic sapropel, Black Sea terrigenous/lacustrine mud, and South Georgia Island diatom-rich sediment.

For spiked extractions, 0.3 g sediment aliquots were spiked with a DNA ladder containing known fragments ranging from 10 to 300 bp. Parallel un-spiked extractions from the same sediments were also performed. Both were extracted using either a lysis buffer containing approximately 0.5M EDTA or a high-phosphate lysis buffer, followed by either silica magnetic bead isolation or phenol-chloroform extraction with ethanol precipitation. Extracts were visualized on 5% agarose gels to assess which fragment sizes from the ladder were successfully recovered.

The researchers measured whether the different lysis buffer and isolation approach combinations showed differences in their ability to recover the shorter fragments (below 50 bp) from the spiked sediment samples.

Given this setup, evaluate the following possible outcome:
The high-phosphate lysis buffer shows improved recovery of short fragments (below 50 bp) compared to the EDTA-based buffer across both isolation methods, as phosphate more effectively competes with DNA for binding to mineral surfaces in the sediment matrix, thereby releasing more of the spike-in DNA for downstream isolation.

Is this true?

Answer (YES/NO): NO